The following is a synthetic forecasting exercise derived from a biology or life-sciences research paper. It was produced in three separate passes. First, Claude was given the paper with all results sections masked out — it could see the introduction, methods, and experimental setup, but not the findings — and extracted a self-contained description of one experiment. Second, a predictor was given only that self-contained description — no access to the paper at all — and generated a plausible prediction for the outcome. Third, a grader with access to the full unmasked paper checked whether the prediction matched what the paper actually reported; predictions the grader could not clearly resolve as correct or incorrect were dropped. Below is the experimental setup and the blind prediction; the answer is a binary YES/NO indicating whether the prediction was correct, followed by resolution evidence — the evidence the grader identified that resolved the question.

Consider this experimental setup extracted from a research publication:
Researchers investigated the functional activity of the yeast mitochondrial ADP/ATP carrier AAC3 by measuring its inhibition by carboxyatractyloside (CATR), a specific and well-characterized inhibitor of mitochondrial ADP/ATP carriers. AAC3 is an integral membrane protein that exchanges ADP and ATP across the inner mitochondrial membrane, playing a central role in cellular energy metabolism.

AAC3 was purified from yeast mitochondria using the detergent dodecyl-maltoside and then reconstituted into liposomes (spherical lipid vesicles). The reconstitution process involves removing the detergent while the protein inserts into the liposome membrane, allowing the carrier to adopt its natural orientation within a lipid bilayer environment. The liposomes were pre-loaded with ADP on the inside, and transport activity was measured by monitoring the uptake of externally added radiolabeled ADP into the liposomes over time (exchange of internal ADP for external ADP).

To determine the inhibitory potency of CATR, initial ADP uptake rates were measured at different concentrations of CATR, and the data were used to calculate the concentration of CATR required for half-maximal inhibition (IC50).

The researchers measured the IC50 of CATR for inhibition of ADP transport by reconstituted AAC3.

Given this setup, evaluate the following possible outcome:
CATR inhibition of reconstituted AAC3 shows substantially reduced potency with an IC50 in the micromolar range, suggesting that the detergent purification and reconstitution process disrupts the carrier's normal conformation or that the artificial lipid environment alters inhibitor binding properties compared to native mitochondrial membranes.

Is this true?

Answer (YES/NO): NO